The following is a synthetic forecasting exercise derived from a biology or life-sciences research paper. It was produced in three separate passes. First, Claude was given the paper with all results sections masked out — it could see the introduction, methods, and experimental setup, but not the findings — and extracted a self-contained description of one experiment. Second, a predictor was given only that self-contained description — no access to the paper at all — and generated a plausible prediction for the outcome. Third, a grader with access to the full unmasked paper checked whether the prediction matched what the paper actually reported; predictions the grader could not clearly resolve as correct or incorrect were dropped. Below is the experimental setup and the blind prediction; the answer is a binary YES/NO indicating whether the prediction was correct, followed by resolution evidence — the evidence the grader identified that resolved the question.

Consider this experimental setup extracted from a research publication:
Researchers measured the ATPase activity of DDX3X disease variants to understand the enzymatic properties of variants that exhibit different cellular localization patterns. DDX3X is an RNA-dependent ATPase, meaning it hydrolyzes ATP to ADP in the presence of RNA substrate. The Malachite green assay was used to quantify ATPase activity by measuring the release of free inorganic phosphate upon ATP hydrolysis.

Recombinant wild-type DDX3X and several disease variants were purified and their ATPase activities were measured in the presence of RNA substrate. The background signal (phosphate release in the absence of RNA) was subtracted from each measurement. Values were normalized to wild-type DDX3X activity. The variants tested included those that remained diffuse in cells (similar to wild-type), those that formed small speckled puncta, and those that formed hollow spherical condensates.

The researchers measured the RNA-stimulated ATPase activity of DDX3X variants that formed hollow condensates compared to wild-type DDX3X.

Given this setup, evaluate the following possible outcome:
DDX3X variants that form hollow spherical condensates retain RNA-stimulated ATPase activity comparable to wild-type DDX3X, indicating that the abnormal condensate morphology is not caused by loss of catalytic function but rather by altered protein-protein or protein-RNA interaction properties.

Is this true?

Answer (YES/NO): NO